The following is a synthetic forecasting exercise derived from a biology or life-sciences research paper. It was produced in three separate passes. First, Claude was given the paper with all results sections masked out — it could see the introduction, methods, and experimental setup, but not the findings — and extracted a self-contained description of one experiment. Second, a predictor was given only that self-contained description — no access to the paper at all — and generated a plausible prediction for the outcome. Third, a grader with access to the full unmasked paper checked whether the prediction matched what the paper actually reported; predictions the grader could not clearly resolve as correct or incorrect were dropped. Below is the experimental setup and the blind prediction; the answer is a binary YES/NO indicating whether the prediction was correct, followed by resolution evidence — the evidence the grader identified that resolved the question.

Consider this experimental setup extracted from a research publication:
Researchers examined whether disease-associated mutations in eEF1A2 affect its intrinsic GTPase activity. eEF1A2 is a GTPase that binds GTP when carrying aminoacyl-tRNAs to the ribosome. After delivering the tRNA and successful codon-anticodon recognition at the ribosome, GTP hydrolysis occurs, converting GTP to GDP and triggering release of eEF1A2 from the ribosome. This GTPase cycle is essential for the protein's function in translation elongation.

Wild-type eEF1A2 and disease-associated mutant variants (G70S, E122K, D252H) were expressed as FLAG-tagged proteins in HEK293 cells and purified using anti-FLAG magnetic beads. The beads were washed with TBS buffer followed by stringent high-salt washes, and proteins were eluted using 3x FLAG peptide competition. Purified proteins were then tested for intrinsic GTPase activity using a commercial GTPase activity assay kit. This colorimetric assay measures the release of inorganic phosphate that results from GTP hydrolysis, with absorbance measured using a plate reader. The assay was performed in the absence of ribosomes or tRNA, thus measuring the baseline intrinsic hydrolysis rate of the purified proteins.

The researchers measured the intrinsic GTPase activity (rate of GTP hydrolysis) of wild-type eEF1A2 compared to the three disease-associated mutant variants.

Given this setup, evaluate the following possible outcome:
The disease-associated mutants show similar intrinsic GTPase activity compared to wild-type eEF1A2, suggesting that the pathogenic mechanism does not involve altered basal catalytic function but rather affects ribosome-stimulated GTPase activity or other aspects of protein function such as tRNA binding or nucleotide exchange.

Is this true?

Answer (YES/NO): YES